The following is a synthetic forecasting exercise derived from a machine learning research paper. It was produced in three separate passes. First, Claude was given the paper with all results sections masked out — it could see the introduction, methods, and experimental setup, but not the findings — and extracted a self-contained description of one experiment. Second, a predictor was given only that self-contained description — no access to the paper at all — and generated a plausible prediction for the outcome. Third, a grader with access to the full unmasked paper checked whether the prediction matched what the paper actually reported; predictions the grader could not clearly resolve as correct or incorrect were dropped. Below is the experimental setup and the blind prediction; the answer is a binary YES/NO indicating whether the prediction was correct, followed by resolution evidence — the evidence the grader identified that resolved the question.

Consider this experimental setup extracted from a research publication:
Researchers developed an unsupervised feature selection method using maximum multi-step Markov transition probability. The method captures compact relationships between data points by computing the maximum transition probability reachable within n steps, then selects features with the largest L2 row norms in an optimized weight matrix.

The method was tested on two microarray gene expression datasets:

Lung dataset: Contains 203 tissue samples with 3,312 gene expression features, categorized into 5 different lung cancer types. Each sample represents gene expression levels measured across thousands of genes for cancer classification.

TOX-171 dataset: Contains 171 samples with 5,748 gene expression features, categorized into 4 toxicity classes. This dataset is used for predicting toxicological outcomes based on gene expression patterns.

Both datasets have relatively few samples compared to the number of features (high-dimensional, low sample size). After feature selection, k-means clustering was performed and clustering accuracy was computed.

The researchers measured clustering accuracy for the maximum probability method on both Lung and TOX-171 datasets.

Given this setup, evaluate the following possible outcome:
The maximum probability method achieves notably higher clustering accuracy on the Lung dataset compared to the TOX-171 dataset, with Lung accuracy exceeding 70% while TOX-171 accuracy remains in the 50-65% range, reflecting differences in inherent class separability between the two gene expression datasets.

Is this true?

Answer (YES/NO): NO